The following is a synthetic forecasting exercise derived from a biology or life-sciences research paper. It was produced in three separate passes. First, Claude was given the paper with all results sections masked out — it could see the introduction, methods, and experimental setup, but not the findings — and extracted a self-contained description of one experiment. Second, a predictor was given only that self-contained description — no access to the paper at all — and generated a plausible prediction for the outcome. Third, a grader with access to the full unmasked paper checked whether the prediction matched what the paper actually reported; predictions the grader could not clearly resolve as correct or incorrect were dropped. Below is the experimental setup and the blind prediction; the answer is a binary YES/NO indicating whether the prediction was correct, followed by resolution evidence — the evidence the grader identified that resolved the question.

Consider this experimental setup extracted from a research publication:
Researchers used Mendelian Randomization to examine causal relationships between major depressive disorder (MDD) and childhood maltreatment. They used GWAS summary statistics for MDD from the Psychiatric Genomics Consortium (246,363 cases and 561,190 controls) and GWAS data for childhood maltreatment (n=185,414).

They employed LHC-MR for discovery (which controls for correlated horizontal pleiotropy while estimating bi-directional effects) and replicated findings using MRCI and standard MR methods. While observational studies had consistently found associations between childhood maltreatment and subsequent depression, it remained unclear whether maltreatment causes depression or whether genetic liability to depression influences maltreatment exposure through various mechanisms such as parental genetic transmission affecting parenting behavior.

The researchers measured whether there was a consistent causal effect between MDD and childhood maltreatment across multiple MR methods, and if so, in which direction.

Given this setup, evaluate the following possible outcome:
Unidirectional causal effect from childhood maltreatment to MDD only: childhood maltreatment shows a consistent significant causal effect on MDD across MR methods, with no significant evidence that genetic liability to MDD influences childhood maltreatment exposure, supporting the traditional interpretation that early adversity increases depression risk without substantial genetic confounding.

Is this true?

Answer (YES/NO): NO